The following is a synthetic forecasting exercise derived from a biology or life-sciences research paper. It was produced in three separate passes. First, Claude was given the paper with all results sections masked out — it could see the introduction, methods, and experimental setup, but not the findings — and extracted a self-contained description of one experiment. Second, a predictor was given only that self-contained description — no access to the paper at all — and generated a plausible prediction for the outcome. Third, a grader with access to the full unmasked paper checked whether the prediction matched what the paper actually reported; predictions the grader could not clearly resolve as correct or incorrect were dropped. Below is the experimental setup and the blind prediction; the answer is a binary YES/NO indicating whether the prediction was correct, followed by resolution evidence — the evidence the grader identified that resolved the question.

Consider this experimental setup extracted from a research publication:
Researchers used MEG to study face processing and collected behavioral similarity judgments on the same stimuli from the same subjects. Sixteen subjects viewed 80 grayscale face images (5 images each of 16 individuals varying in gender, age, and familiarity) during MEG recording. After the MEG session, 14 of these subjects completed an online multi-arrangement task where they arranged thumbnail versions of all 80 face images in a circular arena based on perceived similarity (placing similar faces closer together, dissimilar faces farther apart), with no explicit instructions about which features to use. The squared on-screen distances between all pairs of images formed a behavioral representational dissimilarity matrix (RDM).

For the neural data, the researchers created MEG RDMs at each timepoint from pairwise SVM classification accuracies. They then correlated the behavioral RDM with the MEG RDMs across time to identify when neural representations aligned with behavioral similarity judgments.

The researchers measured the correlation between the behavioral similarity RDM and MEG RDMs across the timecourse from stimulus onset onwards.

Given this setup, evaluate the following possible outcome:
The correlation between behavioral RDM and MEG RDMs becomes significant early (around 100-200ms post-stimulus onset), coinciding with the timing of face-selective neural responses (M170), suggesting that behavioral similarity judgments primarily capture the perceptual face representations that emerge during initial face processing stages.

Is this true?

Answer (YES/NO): NO